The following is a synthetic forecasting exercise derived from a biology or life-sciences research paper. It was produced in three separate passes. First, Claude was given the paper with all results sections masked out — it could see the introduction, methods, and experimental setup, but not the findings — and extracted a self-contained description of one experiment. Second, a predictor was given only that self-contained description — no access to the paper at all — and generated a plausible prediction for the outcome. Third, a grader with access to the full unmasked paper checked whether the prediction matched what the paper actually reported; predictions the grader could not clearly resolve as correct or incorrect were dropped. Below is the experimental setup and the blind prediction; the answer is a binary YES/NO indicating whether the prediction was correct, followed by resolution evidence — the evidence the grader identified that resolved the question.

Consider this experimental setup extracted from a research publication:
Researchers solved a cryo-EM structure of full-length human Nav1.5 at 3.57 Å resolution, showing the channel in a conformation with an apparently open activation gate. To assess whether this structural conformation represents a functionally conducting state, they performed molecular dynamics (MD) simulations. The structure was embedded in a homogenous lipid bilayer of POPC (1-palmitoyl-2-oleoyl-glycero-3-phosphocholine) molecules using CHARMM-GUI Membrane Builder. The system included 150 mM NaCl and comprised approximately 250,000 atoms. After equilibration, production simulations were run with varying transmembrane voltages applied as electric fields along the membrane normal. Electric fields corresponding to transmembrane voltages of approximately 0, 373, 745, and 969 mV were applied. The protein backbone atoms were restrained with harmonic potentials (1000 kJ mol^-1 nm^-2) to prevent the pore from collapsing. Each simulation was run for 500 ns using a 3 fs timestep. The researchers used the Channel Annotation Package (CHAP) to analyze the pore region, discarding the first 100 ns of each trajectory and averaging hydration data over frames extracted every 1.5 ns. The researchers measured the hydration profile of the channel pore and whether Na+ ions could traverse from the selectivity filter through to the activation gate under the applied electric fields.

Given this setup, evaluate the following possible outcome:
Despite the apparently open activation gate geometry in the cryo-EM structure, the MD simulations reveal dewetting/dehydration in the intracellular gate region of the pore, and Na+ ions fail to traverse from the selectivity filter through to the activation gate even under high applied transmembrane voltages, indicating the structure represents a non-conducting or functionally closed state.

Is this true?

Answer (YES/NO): NO